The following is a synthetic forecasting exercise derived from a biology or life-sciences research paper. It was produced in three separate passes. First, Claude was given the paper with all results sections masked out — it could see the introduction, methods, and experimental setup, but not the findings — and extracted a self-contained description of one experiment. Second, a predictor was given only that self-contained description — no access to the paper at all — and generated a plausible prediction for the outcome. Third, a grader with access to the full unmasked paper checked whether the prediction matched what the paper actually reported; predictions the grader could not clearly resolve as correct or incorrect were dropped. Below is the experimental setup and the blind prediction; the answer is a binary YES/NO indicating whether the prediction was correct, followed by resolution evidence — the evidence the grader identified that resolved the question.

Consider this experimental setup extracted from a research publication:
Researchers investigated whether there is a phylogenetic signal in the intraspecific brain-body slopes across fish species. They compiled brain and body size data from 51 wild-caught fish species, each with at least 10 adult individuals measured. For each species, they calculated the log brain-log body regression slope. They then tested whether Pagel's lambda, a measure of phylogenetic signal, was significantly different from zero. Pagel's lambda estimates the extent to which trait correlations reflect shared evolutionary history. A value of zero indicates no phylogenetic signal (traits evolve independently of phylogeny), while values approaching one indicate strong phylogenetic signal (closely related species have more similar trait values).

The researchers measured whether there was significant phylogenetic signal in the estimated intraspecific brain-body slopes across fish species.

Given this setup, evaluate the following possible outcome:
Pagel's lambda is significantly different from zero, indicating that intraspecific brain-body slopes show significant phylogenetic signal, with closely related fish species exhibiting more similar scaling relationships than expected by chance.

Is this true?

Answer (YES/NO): NO